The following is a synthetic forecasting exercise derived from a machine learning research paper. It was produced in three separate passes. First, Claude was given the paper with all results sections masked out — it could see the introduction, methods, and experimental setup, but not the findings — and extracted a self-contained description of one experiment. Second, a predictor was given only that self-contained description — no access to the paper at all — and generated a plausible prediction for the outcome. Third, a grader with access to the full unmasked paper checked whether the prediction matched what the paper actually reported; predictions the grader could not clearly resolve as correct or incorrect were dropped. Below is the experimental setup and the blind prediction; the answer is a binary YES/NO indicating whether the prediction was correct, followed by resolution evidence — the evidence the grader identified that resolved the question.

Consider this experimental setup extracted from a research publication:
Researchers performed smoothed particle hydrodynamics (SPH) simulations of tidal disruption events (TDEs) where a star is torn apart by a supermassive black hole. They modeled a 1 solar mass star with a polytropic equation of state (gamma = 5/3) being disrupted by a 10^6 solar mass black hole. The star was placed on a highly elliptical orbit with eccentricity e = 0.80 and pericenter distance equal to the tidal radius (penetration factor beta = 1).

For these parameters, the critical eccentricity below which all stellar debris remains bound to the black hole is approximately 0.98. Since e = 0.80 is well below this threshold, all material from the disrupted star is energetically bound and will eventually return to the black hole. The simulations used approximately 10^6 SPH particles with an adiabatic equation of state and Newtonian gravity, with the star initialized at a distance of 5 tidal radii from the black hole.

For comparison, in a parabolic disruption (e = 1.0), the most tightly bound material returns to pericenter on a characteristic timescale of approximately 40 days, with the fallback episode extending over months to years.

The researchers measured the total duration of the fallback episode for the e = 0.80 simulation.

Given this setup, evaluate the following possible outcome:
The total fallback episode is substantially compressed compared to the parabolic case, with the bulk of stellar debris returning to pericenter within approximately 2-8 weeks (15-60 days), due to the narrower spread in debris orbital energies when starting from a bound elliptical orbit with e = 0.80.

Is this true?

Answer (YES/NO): NO